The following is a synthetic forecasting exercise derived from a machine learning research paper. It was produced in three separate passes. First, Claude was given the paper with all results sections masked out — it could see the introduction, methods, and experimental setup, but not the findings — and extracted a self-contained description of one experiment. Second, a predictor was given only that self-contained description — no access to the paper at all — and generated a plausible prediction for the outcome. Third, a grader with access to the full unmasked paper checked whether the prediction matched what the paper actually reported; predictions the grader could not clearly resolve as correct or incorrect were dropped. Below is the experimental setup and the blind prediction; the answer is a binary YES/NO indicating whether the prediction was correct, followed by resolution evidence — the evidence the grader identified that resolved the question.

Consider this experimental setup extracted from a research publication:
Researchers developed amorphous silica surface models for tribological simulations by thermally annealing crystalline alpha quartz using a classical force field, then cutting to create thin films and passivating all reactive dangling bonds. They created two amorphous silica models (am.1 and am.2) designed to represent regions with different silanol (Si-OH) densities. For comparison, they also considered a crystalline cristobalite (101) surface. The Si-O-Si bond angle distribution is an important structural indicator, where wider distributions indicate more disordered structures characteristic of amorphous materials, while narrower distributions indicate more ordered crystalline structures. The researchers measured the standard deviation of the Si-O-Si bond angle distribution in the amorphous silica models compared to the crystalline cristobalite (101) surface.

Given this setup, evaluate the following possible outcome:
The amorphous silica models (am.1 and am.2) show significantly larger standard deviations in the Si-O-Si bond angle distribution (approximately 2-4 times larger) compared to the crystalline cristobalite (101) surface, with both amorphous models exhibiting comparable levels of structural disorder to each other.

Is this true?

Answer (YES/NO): YES